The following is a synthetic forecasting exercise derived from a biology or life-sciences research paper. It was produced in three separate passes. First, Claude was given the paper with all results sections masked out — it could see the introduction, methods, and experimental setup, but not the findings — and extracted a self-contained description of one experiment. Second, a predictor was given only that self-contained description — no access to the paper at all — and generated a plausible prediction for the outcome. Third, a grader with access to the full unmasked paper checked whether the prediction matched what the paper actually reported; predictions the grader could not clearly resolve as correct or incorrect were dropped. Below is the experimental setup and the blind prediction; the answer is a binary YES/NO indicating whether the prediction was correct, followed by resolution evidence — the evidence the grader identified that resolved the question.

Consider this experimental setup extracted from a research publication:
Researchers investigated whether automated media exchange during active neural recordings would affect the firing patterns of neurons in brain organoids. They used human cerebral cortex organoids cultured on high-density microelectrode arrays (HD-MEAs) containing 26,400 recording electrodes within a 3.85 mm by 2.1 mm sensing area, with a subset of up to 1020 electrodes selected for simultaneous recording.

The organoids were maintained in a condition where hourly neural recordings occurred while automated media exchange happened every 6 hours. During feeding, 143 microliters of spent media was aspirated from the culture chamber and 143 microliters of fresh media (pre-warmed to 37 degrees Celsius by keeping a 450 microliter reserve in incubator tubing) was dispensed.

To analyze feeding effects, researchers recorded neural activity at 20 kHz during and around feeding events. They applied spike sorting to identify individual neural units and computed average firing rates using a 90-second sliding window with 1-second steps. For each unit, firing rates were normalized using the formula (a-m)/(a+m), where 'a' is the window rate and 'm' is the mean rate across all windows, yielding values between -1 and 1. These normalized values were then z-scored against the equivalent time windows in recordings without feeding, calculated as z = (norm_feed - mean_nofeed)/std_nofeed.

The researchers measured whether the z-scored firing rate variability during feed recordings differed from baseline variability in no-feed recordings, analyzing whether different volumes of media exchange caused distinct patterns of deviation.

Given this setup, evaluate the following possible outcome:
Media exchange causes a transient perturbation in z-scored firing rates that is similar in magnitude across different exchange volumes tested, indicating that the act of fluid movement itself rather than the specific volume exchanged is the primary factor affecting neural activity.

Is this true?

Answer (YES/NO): NO